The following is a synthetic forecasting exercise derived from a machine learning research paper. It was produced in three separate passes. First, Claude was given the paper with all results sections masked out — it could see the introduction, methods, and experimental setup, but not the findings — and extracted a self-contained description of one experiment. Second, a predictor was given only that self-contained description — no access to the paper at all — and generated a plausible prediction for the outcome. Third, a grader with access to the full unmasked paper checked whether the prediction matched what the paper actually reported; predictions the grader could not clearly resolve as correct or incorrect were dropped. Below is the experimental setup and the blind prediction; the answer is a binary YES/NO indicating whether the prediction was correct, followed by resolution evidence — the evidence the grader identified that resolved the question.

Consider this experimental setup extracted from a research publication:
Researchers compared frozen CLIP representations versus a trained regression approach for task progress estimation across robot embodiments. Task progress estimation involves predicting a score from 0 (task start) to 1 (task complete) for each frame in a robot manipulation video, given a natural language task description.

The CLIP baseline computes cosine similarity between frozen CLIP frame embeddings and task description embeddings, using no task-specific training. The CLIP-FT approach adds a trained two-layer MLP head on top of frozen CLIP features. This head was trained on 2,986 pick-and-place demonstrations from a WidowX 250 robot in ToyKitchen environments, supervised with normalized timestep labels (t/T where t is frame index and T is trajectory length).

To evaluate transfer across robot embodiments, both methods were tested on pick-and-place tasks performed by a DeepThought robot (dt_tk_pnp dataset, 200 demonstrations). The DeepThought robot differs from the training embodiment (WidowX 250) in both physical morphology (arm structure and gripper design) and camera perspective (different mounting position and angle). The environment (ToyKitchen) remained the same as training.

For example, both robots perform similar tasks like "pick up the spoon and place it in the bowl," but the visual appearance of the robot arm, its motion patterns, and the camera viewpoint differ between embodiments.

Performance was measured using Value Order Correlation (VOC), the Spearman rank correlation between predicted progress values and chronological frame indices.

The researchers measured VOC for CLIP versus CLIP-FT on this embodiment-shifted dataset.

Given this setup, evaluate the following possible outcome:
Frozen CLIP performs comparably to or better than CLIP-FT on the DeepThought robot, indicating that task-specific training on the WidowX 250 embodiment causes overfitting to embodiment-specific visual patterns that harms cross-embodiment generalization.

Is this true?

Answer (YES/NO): NO